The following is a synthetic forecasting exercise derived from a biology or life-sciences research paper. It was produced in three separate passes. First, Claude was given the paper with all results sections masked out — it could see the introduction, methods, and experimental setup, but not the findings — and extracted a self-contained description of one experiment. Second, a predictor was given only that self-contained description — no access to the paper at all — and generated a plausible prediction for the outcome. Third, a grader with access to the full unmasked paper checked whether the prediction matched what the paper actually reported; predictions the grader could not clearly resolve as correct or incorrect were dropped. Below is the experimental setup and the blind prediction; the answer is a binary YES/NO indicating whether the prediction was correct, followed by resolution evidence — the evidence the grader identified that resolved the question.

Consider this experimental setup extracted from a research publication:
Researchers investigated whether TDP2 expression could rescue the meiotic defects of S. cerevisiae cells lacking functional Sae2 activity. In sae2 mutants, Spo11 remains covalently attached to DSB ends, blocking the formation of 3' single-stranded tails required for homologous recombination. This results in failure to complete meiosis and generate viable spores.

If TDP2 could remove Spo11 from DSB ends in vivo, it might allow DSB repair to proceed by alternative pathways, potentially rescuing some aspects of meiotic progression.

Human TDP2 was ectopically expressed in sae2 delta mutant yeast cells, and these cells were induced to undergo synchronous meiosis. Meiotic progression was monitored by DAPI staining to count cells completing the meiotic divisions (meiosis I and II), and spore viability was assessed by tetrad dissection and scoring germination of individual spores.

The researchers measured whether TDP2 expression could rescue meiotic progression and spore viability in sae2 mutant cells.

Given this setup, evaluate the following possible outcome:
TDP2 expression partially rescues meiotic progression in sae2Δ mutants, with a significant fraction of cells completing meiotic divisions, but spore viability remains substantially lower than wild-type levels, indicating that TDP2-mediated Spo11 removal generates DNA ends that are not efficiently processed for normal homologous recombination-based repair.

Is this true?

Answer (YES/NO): NO